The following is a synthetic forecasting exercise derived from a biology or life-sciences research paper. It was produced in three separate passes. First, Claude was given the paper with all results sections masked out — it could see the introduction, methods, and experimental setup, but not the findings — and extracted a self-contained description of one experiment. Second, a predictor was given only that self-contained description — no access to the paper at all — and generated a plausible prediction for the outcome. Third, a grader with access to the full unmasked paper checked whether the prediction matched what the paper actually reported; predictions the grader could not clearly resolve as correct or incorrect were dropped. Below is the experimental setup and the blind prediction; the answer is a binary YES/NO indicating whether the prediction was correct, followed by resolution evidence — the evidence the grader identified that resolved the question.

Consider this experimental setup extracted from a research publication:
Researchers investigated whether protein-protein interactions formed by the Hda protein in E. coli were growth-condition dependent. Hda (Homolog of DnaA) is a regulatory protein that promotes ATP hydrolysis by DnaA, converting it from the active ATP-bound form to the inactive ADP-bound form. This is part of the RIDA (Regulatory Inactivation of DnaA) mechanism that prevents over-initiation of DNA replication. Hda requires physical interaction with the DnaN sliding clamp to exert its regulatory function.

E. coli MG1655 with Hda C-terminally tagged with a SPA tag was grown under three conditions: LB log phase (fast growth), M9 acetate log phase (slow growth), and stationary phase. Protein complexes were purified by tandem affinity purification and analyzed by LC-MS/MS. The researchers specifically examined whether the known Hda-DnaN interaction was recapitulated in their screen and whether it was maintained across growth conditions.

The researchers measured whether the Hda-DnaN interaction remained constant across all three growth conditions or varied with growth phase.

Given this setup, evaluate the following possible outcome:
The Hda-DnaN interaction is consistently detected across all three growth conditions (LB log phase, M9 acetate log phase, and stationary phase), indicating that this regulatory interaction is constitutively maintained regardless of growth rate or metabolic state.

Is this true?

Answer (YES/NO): YES